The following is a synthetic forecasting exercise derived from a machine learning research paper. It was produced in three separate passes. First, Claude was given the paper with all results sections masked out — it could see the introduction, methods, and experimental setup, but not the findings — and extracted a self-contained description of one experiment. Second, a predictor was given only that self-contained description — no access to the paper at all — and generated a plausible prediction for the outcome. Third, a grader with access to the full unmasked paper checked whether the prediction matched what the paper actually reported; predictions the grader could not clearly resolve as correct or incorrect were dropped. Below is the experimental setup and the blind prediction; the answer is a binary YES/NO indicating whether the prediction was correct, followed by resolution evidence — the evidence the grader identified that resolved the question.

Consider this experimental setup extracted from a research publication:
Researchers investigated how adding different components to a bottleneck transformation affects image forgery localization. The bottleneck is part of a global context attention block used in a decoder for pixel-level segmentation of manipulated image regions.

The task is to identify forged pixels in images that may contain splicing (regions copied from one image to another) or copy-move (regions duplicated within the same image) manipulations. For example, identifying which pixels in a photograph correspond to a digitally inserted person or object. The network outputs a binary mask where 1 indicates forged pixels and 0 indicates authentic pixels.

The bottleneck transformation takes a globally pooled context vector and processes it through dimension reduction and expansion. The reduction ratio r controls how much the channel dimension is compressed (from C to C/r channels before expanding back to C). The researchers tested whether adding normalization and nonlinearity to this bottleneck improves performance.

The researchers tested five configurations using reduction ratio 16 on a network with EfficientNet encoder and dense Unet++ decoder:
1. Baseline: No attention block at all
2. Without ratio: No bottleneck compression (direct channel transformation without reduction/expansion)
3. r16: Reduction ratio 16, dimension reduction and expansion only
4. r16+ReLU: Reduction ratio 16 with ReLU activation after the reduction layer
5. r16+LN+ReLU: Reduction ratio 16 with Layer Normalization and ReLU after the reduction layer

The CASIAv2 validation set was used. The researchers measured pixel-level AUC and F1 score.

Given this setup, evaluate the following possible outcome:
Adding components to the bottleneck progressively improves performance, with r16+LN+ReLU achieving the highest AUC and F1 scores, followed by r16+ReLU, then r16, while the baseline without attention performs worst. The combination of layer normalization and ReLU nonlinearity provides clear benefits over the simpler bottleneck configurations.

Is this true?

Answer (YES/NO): NO